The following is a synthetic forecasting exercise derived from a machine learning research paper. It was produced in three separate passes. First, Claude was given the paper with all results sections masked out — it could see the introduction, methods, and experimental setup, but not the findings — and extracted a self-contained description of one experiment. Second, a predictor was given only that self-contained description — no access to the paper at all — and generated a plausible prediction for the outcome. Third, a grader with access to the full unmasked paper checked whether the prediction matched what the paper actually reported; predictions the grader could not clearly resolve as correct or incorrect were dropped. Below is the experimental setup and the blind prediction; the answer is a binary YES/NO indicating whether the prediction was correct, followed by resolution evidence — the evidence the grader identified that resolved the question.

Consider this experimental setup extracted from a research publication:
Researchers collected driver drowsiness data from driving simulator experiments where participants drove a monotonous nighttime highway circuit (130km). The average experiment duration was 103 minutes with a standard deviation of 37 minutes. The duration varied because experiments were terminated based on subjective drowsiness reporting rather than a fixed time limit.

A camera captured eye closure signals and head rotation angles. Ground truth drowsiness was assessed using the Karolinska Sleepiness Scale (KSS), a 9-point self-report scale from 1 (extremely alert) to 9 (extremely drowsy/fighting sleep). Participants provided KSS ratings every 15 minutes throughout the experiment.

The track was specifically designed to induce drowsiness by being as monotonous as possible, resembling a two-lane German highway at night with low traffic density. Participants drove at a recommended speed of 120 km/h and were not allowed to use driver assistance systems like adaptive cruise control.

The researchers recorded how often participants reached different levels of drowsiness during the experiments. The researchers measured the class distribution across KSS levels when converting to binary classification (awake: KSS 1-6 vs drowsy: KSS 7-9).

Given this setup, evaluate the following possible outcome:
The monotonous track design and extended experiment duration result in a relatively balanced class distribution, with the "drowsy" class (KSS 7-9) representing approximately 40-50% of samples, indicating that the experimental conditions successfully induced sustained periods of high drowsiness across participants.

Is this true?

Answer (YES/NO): NO